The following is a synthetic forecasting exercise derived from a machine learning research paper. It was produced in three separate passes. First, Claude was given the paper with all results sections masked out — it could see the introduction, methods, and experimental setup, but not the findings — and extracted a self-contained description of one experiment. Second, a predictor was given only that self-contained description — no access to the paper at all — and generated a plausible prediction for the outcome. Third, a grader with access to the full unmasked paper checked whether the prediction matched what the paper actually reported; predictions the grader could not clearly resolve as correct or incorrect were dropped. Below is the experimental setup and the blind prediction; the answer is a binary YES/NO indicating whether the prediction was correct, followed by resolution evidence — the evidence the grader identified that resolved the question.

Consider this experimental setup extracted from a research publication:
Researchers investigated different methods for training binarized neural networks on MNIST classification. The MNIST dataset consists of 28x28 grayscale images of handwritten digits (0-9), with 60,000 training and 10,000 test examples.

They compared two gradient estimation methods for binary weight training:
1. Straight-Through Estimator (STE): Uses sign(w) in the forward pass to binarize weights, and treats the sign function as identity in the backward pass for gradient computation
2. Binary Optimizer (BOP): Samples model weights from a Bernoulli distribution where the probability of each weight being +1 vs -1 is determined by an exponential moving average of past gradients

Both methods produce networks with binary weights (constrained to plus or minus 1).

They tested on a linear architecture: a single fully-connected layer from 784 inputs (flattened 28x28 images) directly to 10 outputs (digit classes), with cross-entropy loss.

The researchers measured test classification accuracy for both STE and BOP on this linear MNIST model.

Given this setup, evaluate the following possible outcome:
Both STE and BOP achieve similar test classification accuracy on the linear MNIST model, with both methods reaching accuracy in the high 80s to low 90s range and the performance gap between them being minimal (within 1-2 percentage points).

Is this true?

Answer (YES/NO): YES